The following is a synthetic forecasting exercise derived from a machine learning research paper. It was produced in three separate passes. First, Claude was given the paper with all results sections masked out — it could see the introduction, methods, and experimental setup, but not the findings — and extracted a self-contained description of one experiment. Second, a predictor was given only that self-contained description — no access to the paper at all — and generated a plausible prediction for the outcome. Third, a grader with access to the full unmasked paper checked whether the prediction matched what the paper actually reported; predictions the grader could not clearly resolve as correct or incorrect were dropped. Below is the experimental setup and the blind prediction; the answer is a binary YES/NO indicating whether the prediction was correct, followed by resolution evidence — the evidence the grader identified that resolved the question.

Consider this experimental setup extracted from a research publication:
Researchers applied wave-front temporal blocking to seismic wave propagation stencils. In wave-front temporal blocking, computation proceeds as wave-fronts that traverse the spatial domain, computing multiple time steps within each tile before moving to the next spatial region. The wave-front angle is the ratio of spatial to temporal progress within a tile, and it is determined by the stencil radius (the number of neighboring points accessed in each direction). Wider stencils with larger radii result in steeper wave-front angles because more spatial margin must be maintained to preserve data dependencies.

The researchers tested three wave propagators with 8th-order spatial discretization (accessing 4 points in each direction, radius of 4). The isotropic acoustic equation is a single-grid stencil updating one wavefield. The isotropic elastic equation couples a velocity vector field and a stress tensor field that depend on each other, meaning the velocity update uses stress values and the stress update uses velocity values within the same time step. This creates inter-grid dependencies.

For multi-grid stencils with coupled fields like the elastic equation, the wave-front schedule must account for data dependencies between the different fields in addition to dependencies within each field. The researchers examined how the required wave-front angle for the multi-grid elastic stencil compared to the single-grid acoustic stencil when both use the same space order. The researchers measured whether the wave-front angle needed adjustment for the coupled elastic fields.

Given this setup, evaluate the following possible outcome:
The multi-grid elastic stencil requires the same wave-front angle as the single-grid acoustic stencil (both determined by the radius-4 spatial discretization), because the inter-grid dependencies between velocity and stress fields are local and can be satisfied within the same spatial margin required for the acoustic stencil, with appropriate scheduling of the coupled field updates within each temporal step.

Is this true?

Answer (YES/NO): NO